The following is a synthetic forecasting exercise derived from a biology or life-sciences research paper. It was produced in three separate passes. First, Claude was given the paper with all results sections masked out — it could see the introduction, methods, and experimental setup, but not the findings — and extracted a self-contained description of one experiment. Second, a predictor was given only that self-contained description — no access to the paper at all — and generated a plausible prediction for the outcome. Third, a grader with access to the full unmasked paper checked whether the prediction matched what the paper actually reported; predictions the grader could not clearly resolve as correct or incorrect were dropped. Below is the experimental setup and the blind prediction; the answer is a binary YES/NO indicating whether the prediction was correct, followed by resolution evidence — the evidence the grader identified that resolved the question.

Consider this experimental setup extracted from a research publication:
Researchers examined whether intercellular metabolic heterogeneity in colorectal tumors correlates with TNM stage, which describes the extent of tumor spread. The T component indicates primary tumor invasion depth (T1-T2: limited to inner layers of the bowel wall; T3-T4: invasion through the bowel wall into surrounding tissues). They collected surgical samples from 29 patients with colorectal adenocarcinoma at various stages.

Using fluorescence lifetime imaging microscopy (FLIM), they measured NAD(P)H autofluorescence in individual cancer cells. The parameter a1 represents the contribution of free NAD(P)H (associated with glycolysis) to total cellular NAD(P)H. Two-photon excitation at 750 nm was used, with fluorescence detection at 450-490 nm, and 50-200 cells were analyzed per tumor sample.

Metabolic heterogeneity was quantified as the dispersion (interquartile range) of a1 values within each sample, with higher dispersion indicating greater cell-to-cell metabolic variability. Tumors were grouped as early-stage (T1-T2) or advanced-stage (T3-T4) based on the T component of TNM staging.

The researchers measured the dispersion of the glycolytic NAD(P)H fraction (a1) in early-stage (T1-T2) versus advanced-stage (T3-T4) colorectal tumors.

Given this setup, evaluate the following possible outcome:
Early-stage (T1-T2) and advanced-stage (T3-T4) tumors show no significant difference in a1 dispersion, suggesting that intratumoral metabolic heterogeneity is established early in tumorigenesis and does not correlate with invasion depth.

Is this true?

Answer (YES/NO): NO